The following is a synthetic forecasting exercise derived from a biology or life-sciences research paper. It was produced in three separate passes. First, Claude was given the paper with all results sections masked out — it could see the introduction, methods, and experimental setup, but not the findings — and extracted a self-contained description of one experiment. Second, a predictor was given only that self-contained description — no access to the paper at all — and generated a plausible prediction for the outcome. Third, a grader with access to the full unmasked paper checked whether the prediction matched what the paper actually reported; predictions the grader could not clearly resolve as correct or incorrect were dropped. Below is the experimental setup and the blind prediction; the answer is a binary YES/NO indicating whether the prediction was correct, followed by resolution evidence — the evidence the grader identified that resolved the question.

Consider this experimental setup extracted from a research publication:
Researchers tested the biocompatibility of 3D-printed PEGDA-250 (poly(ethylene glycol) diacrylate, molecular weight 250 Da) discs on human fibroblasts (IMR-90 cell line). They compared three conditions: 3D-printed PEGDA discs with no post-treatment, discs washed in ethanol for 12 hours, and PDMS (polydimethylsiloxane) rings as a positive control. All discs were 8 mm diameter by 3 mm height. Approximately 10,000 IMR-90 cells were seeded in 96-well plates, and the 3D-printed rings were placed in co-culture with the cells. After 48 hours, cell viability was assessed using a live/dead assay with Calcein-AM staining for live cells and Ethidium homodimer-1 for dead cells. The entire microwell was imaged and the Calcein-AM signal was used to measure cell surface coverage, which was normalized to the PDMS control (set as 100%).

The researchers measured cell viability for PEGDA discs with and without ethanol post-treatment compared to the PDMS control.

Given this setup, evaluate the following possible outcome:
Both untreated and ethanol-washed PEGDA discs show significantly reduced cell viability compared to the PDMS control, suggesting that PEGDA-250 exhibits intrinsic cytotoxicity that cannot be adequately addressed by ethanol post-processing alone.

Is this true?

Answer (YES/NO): NO